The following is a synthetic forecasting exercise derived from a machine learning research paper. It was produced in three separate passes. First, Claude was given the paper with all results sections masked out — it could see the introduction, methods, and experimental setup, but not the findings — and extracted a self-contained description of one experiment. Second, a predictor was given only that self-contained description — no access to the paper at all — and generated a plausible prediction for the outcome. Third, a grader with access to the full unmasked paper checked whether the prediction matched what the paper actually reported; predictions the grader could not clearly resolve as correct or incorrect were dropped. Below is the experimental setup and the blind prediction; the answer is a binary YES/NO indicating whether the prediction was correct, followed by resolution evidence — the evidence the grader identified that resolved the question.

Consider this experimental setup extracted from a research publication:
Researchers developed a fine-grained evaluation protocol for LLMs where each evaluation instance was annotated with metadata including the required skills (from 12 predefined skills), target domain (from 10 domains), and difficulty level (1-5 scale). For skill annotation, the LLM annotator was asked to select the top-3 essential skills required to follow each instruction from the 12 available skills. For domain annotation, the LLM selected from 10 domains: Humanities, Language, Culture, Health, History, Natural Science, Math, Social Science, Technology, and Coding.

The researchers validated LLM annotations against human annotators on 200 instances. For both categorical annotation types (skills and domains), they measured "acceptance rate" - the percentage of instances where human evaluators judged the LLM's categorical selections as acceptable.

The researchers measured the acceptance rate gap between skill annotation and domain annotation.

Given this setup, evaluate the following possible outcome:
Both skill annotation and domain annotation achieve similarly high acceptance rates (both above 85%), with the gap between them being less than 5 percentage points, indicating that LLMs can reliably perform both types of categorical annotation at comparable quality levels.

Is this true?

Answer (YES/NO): NO